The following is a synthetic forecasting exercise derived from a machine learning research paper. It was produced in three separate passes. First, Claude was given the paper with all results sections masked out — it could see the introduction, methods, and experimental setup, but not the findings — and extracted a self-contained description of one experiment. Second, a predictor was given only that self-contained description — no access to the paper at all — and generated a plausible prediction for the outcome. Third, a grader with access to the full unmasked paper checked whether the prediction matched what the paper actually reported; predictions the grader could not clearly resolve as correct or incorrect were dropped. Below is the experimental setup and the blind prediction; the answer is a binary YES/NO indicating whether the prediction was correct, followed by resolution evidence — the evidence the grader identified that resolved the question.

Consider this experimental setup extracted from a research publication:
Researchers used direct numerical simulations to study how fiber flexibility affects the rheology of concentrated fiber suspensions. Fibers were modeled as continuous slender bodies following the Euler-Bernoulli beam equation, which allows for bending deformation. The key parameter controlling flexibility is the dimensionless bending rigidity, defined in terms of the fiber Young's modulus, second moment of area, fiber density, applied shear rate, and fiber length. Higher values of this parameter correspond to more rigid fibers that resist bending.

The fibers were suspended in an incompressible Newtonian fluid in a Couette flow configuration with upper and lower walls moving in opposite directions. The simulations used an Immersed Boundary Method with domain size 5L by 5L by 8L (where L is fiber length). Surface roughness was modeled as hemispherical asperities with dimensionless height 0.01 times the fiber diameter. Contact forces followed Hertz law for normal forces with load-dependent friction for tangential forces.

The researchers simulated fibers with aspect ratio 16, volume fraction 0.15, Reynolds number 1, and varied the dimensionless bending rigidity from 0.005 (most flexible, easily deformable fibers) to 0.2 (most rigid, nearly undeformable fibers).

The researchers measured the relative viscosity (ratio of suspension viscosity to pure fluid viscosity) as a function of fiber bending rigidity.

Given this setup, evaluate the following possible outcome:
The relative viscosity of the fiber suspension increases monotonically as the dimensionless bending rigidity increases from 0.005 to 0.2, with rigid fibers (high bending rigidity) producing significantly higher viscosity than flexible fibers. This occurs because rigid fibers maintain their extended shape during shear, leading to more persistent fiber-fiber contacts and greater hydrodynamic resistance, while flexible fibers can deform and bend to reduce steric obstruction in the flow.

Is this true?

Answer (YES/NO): YES